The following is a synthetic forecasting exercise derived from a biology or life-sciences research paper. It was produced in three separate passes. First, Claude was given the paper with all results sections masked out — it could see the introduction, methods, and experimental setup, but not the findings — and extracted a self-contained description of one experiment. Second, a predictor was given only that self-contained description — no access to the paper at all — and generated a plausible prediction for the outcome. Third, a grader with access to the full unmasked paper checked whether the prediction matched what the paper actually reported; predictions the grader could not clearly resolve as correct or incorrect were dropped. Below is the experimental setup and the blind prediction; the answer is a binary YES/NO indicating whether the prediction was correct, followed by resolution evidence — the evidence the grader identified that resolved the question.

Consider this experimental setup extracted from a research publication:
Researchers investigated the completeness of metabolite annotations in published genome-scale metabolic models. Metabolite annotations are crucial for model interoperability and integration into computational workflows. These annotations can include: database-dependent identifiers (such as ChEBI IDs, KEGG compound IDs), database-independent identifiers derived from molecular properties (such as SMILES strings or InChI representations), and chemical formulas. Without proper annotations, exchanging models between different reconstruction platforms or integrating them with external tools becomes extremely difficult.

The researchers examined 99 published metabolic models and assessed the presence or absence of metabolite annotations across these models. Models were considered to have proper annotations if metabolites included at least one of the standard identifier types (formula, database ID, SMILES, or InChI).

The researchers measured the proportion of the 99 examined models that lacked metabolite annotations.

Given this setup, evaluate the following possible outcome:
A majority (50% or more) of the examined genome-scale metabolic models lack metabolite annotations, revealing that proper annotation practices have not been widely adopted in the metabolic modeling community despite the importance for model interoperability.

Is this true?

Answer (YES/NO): YES